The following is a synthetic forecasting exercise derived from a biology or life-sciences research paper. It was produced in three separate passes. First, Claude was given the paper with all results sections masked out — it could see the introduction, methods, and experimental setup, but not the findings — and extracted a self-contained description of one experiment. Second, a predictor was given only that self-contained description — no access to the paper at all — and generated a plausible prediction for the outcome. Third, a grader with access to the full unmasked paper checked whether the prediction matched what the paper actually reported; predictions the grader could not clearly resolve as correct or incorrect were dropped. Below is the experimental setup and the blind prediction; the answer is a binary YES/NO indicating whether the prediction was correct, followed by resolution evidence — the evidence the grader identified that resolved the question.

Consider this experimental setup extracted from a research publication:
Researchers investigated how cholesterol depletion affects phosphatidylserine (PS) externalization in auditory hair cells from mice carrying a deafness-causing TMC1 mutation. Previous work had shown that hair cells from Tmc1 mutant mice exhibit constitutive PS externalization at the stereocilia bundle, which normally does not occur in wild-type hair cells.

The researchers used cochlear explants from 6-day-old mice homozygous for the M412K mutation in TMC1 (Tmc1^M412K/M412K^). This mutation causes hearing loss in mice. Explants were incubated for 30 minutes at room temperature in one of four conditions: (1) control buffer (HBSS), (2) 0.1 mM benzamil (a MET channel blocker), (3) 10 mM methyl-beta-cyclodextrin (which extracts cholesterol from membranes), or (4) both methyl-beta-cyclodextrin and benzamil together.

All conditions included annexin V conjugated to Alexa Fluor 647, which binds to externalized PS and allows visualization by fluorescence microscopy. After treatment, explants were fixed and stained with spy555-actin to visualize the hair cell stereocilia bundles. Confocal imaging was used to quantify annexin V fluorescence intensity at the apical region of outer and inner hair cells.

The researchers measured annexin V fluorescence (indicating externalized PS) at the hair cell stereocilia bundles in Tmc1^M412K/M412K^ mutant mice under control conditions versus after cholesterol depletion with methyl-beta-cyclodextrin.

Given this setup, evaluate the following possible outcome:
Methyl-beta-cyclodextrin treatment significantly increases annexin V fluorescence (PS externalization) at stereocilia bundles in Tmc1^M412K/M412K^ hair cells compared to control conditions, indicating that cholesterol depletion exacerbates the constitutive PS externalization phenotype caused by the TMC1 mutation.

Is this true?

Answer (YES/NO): NO